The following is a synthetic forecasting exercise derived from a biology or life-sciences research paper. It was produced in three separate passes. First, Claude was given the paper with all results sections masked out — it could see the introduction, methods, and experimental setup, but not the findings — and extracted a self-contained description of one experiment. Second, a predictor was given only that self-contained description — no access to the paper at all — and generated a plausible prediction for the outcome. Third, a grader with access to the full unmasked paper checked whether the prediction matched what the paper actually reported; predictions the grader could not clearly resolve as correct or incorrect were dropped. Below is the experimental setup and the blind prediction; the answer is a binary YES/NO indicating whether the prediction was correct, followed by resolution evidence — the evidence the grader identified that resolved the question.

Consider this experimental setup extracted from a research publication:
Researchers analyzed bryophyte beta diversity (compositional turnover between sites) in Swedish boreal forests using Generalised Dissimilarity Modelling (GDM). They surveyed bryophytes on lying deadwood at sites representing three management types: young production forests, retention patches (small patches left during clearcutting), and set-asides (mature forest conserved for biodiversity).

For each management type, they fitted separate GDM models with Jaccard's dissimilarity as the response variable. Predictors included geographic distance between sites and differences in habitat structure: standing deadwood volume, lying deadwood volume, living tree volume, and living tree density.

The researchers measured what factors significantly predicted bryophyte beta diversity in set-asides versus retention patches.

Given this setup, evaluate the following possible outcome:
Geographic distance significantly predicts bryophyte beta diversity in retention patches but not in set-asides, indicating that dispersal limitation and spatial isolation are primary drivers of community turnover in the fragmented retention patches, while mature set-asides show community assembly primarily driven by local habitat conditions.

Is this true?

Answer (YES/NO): NO